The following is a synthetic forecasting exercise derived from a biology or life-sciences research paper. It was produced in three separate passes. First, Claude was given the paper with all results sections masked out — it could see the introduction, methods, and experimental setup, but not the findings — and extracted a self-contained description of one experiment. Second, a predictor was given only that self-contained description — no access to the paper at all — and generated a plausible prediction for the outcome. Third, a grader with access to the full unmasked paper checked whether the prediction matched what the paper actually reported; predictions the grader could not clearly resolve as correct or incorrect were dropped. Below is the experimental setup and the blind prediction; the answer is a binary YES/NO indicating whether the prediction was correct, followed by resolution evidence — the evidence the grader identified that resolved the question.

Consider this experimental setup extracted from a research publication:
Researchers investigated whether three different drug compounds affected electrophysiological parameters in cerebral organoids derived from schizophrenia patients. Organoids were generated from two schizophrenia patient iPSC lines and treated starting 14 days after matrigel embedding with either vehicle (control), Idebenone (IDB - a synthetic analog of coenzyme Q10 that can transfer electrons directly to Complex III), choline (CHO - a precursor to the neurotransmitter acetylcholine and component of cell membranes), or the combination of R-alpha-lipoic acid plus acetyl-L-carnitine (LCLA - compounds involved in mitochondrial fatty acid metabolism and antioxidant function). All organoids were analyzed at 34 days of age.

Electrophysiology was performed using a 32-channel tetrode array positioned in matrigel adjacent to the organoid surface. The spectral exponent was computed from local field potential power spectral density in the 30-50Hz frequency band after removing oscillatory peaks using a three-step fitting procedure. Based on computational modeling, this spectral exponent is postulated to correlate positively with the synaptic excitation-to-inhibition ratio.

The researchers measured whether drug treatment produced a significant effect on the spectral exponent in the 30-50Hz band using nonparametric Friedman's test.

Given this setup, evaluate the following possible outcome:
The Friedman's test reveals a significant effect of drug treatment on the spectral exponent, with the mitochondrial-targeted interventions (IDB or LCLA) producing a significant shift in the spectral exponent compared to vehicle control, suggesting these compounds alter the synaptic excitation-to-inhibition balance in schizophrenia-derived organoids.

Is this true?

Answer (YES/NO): YES